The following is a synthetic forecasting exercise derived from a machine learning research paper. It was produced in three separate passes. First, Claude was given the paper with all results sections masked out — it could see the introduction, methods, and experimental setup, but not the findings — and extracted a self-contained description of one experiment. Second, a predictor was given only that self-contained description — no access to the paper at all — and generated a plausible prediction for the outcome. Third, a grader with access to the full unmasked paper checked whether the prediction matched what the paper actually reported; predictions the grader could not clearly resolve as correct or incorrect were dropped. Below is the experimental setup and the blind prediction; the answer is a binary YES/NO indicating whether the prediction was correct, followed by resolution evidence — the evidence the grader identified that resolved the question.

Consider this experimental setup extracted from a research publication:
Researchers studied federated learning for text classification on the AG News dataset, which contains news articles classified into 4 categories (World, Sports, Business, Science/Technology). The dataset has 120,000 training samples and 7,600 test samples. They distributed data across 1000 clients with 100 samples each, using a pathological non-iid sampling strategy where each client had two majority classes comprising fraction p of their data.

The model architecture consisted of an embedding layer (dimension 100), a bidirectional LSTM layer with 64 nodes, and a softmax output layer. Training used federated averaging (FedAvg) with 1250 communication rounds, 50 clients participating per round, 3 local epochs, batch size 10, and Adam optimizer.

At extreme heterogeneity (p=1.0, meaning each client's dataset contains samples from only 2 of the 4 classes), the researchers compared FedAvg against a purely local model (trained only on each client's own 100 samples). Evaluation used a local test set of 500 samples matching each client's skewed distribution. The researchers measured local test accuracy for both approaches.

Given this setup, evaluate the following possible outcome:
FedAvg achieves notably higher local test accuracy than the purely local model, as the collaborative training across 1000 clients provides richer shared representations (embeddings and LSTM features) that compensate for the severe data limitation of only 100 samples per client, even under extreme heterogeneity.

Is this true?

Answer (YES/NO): NO